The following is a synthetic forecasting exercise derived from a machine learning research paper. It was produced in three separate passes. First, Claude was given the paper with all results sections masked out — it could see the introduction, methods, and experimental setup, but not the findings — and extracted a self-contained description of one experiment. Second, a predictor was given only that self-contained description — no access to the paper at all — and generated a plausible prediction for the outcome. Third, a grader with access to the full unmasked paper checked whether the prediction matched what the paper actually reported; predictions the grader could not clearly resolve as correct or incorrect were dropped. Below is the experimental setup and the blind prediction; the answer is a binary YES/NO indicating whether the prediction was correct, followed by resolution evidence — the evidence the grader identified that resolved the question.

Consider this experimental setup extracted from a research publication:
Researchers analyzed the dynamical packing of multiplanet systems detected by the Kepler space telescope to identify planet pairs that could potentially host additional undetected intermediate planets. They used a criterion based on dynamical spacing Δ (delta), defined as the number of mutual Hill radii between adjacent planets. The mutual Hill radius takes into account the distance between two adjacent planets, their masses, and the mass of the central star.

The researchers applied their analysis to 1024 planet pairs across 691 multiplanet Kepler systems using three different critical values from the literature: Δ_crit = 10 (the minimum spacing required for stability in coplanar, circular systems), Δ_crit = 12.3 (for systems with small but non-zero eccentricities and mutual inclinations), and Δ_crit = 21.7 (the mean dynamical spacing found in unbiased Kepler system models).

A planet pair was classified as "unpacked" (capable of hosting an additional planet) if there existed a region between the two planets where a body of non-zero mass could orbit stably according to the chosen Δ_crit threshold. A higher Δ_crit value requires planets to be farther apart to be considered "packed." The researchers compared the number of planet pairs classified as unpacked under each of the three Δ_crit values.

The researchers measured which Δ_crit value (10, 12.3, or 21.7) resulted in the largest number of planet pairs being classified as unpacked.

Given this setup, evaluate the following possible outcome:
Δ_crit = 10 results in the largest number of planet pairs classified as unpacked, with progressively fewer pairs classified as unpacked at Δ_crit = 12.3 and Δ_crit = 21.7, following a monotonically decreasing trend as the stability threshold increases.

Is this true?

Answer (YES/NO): YES